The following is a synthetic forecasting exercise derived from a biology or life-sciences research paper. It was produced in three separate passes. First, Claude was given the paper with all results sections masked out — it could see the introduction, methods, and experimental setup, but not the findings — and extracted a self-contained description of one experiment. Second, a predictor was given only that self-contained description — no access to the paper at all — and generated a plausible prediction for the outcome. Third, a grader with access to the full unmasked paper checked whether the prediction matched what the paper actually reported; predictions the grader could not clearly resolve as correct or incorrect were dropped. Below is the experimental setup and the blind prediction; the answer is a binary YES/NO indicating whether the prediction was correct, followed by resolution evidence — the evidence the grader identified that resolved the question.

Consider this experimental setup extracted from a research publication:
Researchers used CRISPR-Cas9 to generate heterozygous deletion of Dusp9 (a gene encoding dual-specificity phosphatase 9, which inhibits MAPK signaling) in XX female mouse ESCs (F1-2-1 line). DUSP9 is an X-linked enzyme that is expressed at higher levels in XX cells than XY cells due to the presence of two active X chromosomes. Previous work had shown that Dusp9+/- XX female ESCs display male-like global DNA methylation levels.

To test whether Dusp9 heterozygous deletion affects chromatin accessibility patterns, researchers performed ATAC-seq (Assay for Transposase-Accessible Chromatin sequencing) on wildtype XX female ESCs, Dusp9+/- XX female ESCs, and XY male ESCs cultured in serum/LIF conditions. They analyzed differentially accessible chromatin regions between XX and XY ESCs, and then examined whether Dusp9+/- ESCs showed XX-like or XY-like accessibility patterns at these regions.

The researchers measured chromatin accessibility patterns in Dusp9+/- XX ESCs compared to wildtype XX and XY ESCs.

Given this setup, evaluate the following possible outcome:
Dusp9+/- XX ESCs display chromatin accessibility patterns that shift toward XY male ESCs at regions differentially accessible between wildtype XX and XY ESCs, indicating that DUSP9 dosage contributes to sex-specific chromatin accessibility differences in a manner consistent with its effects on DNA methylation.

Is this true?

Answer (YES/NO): NO